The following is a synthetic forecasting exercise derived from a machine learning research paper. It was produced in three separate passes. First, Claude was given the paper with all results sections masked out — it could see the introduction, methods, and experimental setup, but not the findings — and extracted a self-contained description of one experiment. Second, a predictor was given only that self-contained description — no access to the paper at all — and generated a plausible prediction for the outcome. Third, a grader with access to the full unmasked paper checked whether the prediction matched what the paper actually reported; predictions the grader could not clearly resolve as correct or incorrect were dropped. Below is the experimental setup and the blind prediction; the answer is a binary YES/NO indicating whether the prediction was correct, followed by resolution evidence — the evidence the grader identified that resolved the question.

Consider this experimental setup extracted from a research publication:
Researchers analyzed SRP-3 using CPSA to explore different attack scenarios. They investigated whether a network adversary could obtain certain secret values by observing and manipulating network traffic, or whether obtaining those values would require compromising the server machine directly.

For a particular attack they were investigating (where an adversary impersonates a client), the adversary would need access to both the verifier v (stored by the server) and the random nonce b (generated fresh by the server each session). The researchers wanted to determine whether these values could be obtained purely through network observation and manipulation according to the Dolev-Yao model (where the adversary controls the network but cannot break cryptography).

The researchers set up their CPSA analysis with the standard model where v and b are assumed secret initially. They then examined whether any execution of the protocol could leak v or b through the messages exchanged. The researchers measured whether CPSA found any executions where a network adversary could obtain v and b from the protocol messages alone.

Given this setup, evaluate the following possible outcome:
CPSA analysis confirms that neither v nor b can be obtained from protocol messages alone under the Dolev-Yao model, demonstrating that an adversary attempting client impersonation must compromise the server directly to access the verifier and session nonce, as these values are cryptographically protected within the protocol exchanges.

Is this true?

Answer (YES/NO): NO